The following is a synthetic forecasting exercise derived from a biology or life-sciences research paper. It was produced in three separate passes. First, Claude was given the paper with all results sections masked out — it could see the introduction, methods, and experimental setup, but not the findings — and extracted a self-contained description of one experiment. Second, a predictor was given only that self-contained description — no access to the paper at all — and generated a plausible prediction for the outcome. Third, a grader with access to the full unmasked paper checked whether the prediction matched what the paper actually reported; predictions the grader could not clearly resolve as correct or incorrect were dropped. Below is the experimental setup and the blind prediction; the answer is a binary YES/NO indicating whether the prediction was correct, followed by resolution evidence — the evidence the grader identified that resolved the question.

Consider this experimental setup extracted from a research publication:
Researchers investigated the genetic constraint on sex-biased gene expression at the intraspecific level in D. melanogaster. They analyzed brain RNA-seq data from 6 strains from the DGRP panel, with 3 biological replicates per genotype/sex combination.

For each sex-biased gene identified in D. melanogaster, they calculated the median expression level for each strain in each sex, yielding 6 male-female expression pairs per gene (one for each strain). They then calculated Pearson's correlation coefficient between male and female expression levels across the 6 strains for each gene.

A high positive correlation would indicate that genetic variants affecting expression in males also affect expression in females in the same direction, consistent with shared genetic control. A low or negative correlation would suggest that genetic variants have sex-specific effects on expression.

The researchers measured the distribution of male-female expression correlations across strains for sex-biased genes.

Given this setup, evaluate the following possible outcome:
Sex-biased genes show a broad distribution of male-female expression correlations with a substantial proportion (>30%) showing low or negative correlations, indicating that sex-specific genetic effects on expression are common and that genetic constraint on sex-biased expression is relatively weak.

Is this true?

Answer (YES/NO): NO